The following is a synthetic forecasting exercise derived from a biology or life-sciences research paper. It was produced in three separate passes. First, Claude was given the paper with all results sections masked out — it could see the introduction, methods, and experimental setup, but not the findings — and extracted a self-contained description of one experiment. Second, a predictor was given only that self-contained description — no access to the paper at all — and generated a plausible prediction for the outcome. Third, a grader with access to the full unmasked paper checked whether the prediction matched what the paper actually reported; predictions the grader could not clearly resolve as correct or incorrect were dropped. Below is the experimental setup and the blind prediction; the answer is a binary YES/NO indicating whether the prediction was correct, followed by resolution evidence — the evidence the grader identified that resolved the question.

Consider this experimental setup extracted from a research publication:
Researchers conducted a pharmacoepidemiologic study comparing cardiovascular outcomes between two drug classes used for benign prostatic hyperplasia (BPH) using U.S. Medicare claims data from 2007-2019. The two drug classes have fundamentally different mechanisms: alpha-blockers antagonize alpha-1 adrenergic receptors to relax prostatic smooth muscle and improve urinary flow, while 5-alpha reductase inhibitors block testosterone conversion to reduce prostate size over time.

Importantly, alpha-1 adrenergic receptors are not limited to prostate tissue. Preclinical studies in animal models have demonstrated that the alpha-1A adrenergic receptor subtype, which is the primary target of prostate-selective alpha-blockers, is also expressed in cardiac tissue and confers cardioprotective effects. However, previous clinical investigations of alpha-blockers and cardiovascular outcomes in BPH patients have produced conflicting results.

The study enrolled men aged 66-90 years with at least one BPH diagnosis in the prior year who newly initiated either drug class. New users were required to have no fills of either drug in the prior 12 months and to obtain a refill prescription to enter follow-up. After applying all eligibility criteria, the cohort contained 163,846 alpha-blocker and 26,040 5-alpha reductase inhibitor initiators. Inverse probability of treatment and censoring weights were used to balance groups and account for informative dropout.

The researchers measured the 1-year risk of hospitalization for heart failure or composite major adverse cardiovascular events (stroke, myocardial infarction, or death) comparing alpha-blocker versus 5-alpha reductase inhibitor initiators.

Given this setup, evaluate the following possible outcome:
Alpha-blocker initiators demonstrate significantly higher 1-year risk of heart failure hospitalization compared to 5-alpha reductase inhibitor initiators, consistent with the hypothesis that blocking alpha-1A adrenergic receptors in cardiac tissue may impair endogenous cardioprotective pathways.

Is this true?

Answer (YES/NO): NO